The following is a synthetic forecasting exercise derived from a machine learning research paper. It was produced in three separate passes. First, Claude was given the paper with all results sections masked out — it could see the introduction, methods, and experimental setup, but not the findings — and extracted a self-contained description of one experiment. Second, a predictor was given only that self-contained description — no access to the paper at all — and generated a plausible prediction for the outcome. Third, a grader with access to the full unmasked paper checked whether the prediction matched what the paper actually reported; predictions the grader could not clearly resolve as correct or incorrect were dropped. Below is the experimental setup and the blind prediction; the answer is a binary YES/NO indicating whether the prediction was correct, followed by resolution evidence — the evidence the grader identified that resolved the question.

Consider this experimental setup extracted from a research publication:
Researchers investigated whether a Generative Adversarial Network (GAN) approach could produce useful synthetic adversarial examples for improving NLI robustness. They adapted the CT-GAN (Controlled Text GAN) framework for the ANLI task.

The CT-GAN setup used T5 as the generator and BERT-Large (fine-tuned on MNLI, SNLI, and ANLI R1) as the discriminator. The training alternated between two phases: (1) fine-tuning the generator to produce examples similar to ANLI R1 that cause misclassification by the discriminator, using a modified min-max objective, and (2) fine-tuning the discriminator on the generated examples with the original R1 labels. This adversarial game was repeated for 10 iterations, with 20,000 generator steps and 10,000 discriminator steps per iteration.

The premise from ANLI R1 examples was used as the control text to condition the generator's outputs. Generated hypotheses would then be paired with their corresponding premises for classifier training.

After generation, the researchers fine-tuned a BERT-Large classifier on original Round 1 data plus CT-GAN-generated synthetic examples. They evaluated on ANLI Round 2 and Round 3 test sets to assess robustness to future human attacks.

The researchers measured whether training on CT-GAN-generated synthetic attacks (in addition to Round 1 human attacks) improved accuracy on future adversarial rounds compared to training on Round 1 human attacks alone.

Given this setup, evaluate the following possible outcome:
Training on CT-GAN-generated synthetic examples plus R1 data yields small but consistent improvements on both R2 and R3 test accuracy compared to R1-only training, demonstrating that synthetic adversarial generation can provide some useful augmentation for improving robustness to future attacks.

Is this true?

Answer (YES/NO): NO